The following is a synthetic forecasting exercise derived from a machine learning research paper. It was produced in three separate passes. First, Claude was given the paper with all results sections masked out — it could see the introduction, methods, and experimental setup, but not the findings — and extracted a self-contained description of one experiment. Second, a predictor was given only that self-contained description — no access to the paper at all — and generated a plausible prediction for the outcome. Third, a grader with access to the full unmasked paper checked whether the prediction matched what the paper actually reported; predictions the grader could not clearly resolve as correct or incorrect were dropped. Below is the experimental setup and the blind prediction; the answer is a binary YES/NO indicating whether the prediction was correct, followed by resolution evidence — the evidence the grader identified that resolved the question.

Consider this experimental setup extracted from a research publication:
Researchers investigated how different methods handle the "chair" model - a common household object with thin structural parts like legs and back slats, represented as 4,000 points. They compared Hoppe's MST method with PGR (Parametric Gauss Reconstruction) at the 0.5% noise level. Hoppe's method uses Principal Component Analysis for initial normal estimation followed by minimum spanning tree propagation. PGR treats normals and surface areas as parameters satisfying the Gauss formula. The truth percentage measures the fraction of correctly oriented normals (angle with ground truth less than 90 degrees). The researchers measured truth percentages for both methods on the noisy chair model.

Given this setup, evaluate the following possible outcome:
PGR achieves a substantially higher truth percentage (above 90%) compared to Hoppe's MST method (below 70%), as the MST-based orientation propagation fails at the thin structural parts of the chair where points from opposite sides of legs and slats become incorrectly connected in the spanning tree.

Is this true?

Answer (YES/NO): NO